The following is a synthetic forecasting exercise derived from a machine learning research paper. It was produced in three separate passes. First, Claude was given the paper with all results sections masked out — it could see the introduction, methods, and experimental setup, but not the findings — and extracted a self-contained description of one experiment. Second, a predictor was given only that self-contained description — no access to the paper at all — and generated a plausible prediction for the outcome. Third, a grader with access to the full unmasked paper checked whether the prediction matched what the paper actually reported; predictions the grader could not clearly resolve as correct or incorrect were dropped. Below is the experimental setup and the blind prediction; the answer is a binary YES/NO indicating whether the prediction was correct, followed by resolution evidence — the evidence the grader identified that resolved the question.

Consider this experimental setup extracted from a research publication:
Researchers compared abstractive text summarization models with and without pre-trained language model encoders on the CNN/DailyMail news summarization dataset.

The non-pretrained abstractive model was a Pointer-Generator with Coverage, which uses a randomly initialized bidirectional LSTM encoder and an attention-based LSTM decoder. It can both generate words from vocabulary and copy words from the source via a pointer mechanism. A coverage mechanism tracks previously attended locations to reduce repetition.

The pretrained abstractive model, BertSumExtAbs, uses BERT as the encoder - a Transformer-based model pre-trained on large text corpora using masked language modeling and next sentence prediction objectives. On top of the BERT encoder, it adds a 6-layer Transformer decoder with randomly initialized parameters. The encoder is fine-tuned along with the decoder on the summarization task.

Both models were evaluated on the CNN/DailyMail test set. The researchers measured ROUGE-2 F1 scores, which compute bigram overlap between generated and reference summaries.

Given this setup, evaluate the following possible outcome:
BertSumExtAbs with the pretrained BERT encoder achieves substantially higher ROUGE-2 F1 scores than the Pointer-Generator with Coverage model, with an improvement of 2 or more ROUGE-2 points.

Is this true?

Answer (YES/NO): YES